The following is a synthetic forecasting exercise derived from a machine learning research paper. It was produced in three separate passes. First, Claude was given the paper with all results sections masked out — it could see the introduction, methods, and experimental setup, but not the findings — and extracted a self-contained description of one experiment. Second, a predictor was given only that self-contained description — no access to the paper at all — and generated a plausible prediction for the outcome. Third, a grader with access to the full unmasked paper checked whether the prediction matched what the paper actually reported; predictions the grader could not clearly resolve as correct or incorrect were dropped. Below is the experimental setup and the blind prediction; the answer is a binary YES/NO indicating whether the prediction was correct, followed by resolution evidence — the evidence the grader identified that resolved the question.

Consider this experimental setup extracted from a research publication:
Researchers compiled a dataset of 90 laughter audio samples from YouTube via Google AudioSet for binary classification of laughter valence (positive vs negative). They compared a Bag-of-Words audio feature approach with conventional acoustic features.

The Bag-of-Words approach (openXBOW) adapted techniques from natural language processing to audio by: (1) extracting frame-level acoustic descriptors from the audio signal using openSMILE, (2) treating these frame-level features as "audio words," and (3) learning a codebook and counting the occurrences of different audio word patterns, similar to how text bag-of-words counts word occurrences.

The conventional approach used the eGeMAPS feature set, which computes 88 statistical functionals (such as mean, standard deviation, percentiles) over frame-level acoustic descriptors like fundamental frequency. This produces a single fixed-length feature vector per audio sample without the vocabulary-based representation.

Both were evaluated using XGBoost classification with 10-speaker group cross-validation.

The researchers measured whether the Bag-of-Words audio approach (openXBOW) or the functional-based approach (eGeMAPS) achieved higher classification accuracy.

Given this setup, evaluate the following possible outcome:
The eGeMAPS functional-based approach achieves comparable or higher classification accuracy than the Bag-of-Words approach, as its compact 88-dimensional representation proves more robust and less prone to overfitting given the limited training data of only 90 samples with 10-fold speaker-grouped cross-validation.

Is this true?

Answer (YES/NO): NO